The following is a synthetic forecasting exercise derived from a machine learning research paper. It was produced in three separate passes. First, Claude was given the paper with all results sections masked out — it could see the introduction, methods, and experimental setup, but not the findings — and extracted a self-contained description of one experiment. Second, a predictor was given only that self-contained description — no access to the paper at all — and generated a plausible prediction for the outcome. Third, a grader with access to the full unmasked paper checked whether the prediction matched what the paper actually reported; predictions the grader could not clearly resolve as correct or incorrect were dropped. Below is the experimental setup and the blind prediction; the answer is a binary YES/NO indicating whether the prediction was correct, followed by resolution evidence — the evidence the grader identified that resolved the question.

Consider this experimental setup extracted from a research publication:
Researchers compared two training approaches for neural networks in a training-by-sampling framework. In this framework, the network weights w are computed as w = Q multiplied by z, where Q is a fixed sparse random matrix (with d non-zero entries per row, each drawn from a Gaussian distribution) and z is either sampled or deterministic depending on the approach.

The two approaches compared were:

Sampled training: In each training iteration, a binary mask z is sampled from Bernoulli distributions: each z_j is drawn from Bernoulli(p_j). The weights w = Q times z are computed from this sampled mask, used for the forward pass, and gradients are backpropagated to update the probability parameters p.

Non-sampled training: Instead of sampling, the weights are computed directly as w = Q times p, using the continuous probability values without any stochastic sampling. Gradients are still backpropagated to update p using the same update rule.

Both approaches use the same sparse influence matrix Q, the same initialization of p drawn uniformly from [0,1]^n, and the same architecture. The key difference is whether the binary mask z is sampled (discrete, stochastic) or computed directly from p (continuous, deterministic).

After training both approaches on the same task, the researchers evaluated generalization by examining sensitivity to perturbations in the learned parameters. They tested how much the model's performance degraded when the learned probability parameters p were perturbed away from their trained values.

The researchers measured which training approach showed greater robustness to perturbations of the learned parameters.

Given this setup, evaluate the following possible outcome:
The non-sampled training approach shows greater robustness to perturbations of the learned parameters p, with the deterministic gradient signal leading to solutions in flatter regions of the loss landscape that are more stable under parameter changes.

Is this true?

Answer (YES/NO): NO